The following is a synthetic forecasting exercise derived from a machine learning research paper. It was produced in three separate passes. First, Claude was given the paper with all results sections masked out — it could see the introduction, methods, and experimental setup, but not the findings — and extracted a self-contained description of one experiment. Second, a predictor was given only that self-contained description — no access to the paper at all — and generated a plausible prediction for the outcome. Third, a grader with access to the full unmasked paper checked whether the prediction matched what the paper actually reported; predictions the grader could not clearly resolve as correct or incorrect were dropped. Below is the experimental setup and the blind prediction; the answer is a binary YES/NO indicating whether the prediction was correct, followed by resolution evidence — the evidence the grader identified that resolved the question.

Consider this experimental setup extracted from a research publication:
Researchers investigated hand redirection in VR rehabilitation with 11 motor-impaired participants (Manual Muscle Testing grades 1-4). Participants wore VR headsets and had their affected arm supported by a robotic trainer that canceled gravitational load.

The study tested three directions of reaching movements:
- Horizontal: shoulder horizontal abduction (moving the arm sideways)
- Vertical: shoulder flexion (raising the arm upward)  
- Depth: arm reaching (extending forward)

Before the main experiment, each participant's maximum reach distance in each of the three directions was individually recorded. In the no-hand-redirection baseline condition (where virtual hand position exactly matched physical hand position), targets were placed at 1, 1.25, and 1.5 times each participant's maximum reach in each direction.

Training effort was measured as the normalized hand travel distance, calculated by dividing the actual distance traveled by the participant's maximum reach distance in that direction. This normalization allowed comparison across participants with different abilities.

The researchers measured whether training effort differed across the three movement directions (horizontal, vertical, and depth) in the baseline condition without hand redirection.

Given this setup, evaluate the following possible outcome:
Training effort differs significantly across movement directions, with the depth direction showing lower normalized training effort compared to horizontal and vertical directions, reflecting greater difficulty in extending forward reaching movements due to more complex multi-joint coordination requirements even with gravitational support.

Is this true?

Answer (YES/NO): NO